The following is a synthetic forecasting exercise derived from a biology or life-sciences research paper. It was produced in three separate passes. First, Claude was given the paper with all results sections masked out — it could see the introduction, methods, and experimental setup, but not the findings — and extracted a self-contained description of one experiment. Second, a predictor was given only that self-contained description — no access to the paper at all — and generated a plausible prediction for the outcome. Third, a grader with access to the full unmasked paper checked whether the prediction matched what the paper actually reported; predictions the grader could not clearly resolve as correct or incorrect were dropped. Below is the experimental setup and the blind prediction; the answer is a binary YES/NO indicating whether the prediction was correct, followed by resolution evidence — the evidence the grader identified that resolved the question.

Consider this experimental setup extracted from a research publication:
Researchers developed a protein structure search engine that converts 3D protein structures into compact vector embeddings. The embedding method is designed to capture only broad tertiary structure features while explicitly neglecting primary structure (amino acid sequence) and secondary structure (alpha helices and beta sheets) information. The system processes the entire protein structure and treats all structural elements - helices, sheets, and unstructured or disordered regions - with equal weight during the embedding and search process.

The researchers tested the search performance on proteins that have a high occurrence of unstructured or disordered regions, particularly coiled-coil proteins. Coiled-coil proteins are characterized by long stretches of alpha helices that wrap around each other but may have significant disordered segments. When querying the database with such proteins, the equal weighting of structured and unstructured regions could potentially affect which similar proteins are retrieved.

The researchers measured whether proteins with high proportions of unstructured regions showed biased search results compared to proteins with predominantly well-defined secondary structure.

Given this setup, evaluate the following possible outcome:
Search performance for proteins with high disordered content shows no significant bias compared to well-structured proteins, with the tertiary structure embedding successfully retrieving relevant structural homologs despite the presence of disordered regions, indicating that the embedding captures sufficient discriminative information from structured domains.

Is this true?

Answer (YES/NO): NO